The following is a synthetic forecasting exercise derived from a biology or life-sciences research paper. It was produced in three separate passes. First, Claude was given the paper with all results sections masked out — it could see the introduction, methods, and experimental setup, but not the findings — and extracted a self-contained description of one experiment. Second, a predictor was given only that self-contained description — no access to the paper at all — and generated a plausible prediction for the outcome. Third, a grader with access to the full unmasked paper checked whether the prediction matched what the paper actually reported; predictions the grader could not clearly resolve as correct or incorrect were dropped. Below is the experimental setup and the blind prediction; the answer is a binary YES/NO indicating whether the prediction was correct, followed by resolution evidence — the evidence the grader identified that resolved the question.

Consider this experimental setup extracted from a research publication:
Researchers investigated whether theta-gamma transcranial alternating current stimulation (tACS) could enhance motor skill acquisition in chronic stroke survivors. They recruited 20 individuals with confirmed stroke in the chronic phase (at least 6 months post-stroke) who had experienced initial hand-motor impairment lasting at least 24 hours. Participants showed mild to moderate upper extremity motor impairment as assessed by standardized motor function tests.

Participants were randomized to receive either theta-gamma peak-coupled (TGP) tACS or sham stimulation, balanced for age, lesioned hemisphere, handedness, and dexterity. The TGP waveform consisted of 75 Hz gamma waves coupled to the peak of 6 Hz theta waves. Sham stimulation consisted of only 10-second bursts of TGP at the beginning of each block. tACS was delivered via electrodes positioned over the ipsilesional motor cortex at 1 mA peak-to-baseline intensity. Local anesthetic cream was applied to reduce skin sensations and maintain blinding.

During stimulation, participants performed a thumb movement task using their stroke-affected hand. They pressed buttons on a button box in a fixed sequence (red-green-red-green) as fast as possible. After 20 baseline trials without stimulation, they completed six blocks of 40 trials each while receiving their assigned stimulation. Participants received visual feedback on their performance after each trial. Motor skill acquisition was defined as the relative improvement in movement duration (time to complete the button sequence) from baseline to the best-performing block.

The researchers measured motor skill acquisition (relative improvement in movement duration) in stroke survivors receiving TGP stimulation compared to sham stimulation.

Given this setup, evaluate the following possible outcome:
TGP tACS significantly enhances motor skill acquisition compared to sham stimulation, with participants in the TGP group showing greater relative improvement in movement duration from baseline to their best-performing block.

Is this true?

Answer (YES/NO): NO